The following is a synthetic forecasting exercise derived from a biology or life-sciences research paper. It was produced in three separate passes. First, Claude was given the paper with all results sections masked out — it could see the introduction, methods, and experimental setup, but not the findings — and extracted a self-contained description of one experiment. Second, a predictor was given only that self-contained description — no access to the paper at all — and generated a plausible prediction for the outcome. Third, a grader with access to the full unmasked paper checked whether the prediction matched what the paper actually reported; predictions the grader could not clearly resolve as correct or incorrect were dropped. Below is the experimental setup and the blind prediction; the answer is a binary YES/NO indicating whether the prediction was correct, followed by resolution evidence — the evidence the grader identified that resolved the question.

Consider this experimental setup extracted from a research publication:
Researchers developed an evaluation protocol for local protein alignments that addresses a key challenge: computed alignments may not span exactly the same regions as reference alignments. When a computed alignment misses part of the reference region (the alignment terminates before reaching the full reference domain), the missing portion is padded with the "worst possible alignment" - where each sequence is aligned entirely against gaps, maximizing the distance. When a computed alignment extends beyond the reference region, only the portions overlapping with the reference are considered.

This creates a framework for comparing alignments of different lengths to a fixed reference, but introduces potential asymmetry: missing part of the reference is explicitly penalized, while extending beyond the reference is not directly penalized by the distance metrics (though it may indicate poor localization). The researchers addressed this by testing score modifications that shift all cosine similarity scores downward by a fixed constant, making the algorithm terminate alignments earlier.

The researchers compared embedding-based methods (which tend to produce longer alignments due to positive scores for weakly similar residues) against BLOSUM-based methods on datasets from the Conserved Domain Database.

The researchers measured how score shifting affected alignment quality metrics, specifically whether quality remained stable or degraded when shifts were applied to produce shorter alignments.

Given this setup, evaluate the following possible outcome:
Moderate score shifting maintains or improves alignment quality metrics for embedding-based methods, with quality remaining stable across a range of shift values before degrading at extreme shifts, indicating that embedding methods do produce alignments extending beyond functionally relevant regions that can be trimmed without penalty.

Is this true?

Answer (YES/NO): YES